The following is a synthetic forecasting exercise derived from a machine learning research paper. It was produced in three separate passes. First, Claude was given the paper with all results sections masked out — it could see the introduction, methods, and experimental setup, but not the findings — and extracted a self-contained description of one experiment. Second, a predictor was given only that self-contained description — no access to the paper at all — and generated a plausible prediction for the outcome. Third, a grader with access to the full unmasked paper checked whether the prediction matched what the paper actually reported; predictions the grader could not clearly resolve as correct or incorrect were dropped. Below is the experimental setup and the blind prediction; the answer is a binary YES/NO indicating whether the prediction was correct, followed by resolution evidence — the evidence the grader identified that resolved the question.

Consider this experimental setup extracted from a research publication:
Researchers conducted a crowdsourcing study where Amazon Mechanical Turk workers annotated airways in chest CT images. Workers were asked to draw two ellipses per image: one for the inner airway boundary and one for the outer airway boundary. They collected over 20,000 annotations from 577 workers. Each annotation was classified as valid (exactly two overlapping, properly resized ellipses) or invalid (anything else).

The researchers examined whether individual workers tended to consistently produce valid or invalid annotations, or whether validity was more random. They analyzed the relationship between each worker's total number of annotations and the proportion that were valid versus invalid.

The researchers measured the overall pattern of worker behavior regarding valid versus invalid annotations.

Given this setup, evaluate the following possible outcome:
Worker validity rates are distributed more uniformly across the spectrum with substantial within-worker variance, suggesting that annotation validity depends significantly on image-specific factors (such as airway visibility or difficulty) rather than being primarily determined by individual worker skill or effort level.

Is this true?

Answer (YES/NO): NO